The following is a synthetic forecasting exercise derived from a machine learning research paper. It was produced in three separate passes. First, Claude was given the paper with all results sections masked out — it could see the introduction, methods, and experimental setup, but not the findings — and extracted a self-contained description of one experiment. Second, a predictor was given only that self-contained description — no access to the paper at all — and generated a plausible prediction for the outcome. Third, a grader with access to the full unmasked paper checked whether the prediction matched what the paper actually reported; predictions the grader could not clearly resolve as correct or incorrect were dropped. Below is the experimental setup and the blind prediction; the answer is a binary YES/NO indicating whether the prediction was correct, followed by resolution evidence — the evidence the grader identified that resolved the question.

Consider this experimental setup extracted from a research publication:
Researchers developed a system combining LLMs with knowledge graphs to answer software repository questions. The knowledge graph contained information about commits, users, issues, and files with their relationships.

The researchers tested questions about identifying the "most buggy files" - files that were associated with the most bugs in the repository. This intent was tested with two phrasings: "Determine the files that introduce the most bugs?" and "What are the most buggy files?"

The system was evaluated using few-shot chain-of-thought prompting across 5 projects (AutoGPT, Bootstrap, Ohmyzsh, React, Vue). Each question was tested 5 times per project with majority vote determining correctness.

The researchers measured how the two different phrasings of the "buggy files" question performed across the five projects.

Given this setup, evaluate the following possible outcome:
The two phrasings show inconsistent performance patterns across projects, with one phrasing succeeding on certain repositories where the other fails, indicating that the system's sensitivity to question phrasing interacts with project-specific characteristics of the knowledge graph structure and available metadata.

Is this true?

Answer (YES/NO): NO